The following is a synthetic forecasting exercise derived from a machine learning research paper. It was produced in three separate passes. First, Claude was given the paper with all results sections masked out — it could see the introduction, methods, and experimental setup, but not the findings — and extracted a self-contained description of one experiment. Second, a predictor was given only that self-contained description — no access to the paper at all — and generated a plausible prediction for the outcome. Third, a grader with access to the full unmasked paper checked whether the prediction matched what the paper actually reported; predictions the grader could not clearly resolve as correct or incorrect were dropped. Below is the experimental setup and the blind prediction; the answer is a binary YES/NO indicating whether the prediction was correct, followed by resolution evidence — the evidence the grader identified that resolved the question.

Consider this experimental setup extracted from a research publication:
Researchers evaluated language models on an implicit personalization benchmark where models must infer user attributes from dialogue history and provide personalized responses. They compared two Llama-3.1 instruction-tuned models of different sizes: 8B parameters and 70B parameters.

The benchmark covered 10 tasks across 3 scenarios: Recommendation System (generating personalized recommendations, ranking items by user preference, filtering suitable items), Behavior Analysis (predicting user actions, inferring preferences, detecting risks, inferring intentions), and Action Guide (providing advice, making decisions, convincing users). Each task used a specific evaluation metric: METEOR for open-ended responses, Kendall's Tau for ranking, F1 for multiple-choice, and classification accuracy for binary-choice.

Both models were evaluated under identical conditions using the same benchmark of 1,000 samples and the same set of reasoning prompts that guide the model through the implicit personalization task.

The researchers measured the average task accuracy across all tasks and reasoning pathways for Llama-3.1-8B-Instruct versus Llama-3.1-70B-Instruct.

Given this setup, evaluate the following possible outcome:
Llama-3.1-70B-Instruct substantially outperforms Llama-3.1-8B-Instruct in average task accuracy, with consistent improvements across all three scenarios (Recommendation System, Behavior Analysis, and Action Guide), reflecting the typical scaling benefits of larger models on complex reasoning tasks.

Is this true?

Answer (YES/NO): NO